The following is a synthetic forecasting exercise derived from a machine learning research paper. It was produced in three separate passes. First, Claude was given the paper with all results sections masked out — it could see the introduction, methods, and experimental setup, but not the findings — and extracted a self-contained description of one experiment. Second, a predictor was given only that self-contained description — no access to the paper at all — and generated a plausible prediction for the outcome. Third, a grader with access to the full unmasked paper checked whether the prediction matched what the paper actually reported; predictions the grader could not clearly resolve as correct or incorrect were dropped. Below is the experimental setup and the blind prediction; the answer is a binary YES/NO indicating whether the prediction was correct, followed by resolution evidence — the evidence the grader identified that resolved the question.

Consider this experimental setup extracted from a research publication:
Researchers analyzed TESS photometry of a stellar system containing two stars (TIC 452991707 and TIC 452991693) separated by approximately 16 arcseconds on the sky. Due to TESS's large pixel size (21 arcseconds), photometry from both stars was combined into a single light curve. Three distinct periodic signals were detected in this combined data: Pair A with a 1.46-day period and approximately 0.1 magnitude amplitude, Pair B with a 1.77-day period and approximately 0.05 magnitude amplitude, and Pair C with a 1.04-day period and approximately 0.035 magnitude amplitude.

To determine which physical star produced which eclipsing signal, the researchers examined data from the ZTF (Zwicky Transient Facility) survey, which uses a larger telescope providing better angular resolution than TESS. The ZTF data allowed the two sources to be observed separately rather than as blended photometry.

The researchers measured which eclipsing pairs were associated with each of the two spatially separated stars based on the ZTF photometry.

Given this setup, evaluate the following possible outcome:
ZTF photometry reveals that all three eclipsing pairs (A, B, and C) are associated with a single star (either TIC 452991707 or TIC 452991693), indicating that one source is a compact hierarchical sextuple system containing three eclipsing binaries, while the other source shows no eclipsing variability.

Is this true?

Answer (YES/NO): NO